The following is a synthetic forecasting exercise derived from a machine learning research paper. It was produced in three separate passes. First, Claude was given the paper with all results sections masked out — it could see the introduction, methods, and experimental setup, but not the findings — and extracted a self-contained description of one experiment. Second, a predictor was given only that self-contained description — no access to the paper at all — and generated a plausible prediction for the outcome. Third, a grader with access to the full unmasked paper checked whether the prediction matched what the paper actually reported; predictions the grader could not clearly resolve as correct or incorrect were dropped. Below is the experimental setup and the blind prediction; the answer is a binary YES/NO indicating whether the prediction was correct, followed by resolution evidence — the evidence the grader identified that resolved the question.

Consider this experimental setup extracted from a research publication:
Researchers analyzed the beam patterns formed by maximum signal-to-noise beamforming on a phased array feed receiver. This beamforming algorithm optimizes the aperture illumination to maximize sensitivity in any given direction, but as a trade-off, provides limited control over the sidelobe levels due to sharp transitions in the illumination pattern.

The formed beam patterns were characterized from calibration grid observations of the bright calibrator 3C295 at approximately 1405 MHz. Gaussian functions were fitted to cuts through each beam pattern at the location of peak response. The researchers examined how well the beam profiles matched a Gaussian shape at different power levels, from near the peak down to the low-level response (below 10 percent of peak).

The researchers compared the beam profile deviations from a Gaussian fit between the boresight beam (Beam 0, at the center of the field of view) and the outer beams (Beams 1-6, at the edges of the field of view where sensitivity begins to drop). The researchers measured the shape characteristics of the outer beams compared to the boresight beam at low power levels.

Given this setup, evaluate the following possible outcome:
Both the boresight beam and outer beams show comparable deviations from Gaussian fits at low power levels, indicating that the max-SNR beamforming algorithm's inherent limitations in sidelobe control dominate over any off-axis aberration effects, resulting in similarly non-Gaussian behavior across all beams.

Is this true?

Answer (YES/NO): NO